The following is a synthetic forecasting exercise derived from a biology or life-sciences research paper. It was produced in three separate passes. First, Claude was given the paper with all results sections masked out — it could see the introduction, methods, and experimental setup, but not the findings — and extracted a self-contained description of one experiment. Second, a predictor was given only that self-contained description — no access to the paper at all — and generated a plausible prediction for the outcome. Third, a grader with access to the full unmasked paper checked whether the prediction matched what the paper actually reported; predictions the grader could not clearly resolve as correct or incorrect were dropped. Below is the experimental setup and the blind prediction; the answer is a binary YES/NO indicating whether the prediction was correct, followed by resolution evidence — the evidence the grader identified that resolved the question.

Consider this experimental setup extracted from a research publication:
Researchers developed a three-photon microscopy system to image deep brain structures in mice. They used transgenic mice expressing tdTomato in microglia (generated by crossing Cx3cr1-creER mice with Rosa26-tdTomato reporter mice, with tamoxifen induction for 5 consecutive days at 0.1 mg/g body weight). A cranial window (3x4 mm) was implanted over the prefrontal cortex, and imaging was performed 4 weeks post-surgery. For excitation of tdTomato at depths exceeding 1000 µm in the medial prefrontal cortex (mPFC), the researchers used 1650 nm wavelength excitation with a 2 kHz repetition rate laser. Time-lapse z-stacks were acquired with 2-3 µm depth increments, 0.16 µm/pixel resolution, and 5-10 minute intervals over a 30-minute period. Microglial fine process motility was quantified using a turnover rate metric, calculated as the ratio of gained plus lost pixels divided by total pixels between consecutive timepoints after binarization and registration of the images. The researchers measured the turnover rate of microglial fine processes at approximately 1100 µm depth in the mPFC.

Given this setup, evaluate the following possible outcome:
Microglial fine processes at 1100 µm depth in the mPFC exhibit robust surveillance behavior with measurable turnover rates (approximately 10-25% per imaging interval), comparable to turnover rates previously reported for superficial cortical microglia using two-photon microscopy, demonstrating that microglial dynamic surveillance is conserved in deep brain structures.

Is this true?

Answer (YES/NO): NO